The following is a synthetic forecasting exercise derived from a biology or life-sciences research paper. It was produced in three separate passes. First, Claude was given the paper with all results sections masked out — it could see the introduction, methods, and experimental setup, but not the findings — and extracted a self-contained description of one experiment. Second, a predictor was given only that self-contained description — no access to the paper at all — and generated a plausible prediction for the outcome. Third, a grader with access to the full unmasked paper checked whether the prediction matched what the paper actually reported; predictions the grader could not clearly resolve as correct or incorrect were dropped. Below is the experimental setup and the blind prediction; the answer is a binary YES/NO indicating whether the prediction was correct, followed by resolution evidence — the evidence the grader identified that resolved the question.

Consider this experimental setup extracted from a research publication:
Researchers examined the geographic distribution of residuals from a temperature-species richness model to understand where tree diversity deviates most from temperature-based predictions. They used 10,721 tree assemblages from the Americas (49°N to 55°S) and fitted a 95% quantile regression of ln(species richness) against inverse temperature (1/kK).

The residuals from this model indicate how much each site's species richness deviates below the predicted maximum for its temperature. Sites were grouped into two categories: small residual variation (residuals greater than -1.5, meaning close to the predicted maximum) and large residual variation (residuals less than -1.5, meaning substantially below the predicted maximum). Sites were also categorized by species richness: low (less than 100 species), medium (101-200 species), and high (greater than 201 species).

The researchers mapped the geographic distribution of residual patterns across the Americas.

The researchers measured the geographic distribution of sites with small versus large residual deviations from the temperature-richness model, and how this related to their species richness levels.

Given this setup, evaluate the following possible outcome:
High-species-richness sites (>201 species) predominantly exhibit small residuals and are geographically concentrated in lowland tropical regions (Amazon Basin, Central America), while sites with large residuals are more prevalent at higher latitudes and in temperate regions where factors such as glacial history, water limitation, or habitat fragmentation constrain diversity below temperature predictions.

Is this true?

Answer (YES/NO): NO